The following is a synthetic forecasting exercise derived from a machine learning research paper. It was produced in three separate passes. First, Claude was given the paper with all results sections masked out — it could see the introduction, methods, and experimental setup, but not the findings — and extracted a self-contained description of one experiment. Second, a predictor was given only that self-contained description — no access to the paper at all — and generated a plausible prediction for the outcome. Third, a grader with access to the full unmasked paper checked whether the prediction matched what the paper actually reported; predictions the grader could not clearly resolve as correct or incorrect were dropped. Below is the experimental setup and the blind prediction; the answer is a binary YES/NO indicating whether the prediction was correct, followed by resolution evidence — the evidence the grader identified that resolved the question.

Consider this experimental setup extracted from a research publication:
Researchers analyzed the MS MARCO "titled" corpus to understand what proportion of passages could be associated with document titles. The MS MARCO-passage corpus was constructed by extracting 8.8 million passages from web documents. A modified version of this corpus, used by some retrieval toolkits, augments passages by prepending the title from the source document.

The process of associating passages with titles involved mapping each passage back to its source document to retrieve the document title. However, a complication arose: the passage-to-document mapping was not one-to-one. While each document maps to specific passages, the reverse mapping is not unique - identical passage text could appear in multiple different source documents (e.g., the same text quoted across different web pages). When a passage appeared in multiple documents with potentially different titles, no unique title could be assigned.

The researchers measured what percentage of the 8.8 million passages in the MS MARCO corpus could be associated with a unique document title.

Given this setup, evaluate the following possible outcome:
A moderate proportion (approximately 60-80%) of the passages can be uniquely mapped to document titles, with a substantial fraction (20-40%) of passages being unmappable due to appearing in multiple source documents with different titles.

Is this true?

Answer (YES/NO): YES